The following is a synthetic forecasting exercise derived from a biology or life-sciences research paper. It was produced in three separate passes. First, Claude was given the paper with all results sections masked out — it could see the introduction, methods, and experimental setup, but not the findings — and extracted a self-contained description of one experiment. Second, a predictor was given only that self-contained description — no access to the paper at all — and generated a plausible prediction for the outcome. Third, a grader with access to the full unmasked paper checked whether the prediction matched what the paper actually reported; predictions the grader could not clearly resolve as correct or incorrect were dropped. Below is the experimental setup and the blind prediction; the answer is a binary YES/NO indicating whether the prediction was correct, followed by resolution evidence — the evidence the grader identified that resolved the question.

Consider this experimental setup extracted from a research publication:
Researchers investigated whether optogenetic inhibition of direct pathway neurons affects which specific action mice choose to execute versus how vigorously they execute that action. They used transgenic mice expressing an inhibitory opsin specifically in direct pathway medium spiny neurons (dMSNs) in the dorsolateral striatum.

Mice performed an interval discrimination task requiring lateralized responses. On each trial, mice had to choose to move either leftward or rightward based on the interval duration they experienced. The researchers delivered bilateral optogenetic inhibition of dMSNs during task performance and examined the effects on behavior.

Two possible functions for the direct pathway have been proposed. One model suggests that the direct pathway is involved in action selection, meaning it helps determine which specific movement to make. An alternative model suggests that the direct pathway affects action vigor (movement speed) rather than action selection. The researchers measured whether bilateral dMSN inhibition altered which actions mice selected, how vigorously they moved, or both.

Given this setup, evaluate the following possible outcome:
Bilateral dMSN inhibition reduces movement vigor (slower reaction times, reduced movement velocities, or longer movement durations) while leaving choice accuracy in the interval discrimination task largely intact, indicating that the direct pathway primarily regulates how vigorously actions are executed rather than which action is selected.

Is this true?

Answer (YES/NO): YES